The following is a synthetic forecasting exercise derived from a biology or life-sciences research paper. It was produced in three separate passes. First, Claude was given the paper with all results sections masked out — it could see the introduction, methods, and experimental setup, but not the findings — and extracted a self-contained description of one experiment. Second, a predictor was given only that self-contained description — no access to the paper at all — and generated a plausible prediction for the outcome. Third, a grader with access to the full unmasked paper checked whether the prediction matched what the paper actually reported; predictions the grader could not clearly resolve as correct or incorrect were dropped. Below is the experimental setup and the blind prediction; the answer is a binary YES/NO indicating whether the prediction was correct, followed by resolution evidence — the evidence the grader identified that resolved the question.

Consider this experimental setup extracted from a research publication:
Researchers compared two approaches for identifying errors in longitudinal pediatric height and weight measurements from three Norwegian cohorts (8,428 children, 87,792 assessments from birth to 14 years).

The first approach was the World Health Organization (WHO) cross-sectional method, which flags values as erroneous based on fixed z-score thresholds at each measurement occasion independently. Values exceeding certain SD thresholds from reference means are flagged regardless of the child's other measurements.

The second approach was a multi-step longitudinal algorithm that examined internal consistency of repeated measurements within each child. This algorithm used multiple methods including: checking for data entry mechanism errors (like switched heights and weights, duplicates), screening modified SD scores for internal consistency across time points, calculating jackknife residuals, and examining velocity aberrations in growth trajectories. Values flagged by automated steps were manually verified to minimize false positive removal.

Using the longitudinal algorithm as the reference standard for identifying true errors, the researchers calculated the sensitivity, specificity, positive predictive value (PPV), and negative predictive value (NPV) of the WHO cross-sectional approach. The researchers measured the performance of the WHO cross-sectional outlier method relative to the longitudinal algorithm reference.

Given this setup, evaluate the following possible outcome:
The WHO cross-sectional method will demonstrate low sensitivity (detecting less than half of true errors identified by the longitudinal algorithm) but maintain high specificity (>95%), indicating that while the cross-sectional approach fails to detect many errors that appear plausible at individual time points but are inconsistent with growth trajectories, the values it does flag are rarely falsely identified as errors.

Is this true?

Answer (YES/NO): NO